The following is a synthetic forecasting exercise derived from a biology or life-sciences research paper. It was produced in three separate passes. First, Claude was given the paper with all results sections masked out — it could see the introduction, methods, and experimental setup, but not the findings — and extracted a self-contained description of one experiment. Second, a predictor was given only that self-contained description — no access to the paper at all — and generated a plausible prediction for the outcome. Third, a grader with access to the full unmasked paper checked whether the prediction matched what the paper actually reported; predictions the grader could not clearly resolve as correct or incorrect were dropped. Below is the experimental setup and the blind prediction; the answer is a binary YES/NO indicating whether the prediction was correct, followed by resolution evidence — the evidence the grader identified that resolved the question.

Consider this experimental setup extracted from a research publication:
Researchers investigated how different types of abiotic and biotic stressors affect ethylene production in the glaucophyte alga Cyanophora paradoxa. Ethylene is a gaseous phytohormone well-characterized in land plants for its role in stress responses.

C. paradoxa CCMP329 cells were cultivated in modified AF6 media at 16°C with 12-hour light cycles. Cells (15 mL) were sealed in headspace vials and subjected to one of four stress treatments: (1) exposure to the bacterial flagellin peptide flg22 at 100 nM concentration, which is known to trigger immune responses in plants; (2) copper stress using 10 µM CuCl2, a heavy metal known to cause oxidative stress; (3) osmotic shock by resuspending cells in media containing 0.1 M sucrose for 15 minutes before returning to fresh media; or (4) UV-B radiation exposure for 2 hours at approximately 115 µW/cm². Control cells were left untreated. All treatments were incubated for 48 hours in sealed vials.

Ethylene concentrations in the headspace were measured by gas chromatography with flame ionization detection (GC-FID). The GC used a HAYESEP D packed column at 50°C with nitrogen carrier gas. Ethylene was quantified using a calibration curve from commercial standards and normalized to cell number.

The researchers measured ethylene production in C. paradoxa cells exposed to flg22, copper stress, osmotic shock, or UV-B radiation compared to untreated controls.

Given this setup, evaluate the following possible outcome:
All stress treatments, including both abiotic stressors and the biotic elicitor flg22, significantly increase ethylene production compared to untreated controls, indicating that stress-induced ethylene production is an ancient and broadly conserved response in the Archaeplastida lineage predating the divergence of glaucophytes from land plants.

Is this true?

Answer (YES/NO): NO